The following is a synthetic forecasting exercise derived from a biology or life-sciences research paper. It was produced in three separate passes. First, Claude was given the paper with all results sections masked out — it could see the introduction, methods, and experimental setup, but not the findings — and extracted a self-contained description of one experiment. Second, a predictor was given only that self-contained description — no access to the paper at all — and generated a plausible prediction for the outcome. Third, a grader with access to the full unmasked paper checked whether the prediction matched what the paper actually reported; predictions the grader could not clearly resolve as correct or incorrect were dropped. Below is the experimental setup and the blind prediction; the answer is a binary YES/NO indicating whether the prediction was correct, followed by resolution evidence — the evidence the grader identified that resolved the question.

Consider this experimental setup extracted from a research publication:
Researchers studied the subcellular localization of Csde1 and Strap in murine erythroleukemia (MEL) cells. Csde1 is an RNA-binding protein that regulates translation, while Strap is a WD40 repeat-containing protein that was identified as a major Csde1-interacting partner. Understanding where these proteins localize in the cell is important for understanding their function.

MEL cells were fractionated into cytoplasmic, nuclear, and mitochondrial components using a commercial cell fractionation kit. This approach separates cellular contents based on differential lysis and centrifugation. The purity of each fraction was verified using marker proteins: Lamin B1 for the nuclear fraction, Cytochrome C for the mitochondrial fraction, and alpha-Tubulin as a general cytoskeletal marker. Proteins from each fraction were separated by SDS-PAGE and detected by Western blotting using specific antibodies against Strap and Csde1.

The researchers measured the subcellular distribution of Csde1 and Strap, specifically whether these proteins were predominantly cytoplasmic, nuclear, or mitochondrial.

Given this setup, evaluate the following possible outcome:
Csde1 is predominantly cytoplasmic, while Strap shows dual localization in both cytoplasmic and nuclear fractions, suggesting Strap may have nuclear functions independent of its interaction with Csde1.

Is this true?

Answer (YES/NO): YES